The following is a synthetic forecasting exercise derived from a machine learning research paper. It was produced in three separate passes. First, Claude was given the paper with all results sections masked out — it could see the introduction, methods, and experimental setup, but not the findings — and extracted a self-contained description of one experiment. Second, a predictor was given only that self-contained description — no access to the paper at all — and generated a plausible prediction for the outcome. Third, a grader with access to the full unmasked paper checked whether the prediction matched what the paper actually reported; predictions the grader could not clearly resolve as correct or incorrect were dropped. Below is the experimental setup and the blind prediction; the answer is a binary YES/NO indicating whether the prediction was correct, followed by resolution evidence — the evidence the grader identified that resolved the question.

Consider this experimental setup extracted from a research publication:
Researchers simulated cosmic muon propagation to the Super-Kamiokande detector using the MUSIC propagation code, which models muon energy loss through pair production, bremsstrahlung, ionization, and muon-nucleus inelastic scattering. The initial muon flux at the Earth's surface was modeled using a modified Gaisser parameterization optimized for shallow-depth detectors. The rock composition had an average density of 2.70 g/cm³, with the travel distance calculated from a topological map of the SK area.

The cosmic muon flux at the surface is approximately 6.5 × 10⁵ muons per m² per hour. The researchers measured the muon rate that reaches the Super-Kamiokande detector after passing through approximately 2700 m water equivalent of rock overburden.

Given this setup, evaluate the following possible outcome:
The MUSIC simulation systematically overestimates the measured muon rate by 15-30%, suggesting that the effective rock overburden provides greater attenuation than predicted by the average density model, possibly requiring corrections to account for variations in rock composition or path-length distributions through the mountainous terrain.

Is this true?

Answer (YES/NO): NO